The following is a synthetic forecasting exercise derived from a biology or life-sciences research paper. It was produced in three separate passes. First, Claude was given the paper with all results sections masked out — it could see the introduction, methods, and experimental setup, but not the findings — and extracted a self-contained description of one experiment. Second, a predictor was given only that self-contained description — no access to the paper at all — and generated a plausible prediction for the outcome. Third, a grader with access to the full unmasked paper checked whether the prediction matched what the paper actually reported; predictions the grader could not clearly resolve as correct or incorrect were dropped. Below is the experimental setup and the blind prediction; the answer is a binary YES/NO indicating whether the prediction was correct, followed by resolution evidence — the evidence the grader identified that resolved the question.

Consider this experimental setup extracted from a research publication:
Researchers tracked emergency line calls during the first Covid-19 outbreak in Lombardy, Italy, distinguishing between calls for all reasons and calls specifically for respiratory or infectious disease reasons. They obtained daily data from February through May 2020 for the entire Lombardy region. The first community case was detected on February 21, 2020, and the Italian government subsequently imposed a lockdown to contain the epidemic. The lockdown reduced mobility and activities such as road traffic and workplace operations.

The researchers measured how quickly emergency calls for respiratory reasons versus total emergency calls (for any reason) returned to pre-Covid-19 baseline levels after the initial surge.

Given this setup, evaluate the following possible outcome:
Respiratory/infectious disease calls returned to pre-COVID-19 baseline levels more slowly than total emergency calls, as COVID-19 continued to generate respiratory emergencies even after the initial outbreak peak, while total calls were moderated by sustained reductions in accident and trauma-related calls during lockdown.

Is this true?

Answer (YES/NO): YES